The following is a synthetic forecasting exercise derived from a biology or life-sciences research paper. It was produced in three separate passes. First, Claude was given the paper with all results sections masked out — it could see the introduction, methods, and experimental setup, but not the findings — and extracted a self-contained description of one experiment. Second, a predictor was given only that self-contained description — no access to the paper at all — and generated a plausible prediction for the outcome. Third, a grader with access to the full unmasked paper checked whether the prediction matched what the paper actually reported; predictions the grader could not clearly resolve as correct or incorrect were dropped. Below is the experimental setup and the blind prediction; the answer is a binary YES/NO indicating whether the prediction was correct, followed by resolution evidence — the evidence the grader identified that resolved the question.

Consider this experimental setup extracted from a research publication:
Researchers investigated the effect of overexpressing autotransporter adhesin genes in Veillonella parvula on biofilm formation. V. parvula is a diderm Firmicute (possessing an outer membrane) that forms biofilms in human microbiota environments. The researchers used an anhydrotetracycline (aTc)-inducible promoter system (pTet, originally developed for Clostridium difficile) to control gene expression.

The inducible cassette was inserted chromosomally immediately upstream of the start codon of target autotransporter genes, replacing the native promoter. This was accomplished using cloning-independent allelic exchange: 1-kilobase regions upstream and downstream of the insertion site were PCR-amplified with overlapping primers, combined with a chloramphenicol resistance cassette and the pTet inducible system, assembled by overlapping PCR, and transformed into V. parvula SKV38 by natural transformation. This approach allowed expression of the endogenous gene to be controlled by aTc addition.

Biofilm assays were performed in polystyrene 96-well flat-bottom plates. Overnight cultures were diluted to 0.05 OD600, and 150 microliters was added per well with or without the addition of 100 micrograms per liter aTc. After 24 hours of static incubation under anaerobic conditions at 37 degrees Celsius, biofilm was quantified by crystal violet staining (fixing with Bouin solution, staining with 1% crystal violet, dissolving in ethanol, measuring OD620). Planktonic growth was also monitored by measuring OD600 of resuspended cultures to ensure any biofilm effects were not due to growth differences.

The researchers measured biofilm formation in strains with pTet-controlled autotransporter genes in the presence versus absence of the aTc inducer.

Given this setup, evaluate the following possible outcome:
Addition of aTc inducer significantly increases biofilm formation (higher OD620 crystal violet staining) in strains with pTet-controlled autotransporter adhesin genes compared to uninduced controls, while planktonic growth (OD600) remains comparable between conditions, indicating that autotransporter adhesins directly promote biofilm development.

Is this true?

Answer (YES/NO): YES